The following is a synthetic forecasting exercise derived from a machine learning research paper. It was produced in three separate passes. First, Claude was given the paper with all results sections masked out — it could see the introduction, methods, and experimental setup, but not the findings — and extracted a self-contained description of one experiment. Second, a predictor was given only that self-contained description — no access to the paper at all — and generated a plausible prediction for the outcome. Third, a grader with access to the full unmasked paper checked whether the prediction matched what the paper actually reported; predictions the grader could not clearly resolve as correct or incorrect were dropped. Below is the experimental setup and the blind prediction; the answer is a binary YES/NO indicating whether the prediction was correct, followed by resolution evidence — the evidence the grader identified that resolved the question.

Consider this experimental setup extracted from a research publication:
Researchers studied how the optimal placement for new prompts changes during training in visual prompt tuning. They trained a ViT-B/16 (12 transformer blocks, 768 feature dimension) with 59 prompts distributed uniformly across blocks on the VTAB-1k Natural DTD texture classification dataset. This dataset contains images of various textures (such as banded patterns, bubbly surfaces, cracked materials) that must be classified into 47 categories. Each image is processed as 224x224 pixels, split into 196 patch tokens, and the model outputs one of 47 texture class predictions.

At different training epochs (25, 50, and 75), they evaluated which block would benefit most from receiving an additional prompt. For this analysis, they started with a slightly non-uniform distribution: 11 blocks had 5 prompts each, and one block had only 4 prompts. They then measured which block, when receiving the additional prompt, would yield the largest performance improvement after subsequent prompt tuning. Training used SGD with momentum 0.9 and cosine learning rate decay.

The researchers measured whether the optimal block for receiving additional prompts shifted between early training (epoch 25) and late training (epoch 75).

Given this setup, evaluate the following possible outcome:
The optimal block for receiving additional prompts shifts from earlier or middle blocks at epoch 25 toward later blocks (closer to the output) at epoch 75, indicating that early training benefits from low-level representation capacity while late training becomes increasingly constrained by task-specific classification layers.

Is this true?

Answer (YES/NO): NO